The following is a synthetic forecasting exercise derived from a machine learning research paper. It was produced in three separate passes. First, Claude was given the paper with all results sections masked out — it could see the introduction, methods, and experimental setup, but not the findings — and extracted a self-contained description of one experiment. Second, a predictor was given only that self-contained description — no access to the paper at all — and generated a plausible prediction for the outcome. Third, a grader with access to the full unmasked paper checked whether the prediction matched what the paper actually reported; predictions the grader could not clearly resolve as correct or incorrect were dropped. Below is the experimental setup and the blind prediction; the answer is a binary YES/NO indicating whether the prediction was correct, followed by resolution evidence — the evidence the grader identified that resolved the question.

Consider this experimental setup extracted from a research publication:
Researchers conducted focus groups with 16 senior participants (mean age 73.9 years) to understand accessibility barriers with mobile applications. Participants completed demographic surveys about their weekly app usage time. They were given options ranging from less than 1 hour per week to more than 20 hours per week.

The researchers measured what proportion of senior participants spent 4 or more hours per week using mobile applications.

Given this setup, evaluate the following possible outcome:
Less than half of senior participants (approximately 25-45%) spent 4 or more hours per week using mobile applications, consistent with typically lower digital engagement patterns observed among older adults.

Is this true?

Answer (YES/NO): NO